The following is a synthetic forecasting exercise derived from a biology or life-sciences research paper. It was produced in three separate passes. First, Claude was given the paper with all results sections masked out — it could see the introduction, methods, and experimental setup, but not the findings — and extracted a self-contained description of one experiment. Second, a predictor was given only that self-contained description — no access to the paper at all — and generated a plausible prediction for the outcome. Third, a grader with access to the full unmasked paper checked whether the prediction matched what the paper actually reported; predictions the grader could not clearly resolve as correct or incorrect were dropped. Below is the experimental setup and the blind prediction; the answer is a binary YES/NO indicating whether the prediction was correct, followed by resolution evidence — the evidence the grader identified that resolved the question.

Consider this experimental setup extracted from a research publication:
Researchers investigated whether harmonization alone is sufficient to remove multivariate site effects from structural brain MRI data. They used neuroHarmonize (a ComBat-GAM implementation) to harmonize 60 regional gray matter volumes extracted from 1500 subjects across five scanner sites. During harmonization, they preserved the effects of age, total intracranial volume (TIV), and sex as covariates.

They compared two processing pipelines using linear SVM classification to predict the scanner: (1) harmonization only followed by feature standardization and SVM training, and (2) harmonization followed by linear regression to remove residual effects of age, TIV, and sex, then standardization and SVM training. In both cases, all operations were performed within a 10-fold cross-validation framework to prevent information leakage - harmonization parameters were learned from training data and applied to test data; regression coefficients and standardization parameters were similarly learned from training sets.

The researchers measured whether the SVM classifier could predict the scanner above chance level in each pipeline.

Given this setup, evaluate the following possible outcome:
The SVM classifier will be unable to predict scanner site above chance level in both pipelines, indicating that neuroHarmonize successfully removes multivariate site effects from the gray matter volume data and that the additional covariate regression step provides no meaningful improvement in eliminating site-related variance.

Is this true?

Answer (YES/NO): NO